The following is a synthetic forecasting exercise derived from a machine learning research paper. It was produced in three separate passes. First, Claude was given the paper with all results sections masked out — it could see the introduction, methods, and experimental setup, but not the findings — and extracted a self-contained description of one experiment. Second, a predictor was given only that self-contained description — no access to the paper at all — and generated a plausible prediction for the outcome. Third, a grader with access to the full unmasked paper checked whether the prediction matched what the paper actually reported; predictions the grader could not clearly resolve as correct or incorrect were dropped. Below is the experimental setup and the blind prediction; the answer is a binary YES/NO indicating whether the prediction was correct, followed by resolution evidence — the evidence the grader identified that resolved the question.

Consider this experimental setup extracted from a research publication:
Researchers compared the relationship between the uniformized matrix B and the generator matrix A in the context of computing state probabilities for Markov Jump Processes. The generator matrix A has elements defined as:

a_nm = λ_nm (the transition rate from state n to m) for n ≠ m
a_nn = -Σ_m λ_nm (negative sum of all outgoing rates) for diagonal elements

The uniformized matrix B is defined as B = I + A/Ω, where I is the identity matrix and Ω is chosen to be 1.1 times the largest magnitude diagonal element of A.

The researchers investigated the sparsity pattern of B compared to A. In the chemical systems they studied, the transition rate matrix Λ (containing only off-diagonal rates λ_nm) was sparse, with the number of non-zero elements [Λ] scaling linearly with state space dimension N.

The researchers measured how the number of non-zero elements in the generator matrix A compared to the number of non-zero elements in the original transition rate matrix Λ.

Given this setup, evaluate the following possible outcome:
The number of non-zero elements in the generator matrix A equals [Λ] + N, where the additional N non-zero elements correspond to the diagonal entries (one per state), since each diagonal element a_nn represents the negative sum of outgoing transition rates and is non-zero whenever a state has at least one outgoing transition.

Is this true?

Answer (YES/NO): YES